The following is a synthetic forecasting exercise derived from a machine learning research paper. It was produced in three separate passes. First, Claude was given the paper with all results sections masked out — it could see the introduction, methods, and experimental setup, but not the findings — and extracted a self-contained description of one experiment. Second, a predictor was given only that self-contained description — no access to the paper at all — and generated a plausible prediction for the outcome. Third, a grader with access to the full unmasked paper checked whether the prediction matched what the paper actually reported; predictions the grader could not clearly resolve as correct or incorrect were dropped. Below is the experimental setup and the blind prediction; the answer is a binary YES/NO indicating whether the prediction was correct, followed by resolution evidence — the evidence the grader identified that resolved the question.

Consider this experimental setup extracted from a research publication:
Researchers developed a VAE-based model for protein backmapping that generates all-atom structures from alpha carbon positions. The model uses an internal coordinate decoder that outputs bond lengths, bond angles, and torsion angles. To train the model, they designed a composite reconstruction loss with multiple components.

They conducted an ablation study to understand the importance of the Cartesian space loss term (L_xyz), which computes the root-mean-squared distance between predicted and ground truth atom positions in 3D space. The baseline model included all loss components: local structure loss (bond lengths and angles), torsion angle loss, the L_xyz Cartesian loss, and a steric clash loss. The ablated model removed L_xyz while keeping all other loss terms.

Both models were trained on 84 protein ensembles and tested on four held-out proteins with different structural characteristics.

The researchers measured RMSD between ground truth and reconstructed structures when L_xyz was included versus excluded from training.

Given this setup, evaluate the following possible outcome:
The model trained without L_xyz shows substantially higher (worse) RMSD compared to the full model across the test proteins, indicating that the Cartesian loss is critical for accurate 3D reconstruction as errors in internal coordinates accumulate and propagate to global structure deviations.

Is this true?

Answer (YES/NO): YES